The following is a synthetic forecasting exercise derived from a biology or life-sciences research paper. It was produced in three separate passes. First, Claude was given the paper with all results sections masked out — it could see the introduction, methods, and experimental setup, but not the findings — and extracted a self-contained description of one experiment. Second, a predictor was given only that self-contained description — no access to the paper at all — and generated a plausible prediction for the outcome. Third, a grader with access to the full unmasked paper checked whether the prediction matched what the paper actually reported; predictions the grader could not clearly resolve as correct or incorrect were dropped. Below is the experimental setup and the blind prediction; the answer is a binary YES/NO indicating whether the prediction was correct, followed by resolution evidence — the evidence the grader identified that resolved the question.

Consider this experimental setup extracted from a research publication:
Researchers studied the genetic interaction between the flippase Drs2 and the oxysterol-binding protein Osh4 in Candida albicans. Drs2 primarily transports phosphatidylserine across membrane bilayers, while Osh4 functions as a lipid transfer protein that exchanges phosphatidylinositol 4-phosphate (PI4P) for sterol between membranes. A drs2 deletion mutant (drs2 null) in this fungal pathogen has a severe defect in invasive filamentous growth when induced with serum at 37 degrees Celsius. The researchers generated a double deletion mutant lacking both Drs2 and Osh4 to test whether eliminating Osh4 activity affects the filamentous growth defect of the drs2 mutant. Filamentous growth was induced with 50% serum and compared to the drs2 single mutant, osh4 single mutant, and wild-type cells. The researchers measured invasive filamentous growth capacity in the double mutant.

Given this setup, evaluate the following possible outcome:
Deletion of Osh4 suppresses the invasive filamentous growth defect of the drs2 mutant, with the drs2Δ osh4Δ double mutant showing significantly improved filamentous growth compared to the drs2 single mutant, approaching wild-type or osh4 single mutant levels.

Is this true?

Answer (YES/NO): YES